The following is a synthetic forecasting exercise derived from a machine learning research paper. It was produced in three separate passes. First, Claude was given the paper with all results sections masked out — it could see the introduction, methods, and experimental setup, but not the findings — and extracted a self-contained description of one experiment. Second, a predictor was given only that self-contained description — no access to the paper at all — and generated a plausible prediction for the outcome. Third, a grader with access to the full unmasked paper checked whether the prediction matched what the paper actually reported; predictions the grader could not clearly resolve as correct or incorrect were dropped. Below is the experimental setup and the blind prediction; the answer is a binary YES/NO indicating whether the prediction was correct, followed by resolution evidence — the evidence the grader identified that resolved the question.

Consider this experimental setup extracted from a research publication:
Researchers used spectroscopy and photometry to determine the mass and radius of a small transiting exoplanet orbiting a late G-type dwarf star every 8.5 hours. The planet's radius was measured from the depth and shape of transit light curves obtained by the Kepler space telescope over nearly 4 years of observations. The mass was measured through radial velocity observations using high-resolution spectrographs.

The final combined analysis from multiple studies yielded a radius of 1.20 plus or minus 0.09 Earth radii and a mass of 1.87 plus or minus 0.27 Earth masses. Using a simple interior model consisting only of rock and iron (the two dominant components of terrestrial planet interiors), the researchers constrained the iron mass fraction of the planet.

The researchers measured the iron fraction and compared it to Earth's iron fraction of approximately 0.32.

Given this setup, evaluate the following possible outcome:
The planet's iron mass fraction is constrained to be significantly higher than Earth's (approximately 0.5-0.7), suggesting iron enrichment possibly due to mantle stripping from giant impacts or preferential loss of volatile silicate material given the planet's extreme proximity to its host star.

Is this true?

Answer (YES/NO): NO